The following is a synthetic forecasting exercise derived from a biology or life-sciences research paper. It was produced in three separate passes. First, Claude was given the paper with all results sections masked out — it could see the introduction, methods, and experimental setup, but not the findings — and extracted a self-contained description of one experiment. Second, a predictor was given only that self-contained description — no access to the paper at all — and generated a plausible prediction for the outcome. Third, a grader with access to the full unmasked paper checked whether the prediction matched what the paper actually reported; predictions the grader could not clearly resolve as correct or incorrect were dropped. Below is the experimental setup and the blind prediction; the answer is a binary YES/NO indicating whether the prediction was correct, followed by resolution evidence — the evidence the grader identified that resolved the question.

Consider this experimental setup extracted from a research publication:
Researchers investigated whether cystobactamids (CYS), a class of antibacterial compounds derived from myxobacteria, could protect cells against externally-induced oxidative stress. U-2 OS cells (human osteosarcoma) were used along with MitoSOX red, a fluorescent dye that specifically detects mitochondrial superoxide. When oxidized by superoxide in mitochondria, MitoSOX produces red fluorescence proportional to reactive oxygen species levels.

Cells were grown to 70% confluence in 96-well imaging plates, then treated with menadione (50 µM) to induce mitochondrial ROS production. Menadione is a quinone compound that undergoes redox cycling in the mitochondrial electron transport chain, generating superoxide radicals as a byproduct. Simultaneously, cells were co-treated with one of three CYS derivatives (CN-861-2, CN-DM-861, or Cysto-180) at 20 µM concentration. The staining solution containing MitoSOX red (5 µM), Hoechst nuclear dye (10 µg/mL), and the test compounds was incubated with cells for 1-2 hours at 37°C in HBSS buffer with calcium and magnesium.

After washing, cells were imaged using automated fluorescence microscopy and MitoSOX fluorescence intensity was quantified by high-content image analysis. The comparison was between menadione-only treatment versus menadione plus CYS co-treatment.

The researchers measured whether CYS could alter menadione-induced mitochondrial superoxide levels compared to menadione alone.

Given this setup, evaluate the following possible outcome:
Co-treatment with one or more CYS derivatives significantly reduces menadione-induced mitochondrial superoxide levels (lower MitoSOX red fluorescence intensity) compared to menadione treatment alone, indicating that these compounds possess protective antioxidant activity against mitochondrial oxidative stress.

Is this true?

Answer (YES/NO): YES